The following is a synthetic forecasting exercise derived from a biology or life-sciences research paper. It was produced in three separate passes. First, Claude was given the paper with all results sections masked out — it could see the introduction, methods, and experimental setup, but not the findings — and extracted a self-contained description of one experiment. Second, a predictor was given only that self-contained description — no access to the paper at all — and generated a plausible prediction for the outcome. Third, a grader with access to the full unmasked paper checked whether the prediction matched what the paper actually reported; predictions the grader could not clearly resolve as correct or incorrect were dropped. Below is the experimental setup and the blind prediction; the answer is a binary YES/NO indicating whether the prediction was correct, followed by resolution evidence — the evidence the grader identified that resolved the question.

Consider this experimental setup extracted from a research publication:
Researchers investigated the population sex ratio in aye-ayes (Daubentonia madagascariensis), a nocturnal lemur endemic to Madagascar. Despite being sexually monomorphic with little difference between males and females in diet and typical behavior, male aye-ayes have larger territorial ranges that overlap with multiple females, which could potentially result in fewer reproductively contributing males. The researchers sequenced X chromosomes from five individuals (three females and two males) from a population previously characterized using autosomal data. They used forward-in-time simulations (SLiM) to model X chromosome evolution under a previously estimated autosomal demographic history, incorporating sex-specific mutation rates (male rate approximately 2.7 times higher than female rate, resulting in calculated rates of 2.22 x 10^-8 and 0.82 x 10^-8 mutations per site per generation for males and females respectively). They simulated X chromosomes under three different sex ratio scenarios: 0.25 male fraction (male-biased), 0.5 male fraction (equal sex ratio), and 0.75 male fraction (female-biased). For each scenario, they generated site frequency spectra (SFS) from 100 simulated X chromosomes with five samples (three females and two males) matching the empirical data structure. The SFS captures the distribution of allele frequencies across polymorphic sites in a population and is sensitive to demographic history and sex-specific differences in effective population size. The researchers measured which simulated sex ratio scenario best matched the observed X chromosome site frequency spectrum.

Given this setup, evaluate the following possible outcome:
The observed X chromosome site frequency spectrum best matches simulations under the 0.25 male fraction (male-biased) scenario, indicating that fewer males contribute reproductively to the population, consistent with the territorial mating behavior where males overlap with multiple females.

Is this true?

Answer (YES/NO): NO